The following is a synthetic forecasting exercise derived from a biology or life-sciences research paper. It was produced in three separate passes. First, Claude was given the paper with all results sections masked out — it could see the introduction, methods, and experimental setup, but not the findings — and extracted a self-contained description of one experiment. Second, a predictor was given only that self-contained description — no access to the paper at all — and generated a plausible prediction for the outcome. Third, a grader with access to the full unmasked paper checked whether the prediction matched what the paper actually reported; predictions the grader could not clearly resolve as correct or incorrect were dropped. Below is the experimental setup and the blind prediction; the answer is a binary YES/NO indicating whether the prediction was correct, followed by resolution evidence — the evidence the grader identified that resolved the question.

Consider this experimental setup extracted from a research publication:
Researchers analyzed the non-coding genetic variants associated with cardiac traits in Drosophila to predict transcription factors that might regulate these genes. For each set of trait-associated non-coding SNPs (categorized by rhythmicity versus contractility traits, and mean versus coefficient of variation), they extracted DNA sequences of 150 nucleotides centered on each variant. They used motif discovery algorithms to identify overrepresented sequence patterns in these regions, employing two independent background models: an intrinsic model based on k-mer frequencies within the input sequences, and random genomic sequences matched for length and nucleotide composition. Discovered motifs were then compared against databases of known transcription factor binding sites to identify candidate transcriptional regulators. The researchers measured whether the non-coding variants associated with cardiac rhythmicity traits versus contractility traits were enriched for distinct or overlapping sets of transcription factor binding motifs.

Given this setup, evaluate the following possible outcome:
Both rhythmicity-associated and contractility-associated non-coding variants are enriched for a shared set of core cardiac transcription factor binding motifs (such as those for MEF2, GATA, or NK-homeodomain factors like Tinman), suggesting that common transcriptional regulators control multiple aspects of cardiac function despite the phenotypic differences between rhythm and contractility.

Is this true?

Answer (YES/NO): YES